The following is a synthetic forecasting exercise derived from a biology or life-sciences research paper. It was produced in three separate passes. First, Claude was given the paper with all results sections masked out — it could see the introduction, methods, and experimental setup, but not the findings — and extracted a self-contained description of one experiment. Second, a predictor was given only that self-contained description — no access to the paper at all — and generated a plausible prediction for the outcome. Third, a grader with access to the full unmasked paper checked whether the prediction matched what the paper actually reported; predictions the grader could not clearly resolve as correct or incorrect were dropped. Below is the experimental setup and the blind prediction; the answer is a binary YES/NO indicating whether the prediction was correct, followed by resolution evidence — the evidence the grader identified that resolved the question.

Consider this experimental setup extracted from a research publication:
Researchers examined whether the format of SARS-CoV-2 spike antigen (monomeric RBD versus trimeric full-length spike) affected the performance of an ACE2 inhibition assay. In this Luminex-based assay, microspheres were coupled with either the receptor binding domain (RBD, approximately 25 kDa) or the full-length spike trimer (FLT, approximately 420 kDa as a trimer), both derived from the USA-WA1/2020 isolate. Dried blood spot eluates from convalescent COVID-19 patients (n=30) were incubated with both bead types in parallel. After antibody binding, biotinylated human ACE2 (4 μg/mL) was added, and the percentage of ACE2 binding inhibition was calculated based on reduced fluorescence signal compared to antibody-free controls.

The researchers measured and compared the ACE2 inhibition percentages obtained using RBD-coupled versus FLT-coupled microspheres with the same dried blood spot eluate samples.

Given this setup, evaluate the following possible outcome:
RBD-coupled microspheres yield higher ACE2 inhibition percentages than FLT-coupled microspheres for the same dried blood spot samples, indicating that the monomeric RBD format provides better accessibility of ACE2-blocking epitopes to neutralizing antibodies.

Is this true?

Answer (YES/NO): NO